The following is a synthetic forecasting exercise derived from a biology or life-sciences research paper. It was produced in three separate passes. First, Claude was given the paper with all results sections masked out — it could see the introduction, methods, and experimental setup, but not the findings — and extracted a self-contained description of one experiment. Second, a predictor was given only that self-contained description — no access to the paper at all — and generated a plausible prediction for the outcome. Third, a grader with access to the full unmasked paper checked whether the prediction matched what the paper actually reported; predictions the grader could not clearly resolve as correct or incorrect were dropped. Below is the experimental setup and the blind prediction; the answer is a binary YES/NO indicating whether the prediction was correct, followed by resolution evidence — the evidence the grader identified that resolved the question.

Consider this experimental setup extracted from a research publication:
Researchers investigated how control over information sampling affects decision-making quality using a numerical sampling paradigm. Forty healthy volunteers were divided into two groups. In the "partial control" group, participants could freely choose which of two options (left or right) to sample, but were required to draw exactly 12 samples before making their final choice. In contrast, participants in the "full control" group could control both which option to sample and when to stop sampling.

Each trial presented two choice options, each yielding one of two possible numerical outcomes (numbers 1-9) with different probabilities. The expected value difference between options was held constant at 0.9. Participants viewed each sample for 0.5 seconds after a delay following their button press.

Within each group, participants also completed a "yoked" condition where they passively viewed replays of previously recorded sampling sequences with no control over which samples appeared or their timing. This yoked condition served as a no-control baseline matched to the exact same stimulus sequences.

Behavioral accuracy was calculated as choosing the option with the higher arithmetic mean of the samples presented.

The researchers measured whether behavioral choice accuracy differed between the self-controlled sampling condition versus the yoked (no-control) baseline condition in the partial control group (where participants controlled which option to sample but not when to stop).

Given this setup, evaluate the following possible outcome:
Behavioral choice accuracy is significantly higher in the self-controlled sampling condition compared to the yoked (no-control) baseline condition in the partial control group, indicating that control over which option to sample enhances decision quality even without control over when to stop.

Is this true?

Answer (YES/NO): NO